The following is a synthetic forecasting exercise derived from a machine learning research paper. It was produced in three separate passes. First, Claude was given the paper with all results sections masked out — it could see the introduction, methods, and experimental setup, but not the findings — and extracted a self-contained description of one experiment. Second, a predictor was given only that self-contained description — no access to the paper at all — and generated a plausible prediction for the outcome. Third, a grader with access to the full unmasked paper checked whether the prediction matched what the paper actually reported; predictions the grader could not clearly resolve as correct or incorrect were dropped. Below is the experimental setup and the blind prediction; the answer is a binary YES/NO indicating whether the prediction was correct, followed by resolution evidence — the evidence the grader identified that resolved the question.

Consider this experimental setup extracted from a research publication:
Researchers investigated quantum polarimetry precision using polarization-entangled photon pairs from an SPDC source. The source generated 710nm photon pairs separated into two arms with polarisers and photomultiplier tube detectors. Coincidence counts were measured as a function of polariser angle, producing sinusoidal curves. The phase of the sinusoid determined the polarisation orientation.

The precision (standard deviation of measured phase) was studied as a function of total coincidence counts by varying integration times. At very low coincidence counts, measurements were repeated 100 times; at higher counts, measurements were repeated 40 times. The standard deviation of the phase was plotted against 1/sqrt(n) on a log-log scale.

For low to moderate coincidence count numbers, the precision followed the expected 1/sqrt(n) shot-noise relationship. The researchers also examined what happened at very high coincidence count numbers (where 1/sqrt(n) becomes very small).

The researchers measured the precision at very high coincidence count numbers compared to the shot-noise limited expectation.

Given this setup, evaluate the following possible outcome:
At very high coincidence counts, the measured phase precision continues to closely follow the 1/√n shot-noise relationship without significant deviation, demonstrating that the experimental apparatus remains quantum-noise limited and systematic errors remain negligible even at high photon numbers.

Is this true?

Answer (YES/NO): NO